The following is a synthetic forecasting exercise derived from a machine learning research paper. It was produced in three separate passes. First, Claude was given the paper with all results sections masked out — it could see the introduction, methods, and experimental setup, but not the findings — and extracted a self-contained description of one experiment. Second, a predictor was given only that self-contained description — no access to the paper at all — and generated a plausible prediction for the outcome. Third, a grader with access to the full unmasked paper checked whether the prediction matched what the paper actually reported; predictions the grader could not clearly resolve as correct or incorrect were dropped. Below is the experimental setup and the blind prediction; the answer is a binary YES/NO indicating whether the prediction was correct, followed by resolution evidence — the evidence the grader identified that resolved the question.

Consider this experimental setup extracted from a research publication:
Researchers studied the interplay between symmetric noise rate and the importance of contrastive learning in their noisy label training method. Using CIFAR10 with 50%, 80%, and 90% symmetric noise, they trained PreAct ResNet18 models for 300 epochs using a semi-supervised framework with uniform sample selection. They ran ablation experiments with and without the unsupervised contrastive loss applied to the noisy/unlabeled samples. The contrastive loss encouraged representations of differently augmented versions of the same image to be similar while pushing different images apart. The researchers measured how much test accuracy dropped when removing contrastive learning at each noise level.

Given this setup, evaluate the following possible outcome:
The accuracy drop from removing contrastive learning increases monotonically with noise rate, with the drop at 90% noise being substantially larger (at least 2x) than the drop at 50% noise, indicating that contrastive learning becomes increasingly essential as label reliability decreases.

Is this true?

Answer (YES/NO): YES